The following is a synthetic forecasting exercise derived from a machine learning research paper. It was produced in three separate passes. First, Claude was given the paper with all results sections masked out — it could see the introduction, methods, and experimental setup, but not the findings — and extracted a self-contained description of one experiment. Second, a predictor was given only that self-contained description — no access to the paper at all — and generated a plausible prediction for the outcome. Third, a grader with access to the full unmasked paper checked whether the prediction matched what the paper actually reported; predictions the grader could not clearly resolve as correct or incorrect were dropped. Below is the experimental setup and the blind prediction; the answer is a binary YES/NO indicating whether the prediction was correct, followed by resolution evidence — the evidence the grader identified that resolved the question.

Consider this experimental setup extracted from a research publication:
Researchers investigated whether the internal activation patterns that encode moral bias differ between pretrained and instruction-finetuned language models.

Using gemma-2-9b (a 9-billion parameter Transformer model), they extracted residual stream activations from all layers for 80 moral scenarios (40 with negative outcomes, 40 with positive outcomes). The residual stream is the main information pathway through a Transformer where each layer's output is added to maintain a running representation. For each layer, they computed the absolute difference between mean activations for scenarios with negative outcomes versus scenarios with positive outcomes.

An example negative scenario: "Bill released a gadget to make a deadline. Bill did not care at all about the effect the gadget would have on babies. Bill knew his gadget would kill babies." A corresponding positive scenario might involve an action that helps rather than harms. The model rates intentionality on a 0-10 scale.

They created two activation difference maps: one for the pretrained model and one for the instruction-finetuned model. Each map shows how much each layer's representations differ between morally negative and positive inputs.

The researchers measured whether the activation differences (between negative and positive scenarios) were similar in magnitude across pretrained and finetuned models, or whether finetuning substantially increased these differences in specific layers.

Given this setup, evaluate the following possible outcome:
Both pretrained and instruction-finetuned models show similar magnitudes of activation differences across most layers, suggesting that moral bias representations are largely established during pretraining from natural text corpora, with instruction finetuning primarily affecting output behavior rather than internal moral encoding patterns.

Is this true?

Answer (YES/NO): NO